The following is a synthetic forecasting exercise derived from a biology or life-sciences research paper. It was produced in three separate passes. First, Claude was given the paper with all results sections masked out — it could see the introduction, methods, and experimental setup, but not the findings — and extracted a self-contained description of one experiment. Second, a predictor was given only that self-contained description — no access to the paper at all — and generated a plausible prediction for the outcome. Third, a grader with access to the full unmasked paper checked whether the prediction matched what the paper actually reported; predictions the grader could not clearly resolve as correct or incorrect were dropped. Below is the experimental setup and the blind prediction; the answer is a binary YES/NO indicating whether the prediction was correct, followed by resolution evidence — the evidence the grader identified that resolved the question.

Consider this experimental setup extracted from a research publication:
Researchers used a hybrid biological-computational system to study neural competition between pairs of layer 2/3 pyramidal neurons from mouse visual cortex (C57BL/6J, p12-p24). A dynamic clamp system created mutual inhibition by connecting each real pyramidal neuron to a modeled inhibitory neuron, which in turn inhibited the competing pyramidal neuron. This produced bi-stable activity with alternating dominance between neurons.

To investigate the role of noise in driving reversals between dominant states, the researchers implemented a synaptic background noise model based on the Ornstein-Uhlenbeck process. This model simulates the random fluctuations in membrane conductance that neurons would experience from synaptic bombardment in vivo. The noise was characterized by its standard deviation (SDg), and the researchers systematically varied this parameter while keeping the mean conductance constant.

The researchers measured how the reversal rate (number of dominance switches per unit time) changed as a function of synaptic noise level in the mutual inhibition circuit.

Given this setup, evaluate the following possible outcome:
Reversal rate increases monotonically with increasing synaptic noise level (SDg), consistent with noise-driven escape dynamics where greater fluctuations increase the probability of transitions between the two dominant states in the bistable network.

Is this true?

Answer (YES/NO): YES